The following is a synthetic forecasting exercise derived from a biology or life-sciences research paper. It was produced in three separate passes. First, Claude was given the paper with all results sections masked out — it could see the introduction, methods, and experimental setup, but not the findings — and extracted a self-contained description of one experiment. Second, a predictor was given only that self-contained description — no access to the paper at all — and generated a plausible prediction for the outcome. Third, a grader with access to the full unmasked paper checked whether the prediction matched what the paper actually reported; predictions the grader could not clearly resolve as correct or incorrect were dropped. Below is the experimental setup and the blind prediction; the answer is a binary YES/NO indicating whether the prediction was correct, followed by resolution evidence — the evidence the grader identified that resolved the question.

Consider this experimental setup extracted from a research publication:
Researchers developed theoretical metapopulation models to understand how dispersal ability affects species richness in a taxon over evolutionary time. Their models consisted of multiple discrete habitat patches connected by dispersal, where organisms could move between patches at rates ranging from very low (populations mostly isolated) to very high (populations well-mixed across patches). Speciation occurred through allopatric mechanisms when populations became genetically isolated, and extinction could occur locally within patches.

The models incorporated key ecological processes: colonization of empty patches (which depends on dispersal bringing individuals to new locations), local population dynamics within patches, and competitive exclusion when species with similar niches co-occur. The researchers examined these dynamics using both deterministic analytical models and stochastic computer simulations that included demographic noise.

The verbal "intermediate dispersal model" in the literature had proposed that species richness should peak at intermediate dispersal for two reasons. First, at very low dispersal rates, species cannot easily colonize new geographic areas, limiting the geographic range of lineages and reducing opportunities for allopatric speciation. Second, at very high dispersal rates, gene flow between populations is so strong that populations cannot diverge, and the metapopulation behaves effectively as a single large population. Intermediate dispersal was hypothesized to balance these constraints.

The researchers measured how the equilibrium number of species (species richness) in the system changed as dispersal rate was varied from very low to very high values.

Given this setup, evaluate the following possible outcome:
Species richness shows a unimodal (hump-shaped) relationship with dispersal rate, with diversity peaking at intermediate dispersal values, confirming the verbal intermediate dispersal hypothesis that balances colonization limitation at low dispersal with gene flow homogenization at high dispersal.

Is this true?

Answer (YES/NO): YES